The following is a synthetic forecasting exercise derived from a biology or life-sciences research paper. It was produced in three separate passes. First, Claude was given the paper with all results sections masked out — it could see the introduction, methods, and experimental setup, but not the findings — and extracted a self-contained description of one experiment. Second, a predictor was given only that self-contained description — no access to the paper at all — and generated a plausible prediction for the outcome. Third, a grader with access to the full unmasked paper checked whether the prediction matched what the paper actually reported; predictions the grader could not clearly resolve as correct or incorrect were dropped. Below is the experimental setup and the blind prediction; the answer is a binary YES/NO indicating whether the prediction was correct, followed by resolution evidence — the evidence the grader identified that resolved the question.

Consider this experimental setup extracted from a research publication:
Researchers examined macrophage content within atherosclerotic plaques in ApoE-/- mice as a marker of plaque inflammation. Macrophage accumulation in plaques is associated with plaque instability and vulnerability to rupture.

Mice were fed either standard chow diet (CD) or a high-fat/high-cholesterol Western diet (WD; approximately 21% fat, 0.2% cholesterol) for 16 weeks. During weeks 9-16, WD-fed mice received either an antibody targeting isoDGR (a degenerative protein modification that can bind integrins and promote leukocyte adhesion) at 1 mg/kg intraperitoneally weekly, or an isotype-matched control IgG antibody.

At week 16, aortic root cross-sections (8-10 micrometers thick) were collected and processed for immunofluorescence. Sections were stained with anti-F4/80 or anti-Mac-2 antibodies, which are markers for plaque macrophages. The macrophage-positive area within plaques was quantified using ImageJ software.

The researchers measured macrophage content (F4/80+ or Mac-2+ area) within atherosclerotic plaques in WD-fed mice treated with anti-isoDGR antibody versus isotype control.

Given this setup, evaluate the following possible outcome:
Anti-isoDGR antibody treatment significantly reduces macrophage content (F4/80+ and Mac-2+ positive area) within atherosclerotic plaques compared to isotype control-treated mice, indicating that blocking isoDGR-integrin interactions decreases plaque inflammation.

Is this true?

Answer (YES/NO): YES